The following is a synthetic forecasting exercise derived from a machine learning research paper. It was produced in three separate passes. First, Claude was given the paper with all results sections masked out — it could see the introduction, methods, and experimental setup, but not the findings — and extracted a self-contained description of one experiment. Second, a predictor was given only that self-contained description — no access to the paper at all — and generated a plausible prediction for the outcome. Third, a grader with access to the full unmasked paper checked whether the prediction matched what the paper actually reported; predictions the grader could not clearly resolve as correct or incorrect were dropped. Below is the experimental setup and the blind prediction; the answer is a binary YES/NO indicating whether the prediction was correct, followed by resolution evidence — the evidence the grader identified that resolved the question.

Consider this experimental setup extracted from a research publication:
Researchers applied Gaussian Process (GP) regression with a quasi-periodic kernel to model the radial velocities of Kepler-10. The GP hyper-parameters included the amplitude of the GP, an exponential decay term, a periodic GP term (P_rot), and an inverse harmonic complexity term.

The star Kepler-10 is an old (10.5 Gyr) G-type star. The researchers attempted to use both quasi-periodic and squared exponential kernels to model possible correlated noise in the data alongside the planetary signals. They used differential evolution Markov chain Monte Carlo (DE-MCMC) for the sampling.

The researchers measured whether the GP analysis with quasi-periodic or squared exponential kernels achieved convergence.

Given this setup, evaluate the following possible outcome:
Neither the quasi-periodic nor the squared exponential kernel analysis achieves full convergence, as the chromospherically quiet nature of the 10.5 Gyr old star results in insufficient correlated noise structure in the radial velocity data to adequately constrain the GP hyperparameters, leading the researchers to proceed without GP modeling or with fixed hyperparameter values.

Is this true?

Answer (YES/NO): YES